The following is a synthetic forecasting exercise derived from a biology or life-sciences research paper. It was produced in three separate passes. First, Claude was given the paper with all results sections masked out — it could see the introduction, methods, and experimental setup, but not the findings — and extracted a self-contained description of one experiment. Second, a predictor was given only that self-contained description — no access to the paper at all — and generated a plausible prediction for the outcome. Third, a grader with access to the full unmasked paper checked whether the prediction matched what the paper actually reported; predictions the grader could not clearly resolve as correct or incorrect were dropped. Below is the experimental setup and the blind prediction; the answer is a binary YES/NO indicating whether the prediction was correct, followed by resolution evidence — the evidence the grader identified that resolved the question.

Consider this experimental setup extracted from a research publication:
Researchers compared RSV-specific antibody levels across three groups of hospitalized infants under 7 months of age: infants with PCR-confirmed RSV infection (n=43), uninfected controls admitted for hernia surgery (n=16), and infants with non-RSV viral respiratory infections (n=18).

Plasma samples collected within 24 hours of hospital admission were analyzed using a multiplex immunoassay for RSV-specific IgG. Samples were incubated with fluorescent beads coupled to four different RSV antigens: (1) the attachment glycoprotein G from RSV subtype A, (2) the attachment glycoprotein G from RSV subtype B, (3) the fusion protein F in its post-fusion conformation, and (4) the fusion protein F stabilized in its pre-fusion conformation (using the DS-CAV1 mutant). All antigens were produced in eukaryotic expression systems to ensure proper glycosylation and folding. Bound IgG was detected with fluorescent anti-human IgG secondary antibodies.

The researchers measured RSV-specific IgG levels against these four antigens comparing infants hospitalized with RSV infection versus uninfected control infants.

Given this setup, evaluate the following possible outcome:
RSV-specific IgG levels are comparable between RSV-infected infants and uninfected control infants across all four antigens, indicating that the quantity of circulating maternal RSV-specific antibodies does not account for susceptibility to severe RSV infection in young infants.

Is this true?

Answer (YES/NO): YES